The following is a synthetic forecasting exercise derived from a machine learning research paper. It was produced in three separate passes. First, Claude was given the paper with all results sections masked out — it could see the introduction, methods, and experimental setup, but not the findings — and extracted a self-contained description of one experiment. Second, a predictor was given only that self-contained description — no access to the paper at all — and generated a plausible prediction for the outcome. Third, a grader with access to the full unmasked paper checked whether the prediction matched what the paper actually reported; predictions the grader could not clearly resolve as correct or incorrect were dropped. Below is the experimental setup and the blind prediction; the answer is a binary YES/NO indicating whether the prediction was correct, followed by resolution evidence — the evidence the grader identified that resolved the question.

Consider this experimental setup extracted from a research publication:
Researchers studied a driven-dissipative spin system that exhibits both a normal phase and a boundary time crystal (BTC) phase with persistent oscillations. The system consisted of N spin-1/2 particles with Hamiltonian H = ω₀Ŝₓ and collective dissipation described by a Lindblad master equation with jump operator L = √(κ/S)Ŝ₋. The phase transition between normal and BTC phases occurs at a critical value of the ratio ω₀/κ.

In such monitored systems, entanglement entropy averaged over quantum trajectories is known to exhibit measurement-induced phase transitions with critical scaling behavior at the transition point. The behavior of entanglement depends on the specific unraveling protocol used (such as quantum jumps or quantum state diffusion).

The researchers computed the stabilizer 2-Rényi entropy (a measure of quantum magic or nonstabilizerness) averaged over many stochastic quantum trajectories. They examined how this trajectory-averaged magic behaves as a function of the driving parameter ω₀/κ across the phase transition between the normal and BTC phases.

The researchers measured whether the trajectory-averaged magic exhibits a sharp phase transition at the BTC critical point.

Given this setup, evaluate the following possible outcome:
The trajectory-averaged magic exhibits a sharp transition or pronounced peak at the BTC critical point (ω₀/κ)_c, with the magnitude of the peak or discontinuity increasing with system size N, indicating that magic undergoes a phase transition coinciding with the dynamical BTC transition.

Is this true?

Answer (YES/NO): NO